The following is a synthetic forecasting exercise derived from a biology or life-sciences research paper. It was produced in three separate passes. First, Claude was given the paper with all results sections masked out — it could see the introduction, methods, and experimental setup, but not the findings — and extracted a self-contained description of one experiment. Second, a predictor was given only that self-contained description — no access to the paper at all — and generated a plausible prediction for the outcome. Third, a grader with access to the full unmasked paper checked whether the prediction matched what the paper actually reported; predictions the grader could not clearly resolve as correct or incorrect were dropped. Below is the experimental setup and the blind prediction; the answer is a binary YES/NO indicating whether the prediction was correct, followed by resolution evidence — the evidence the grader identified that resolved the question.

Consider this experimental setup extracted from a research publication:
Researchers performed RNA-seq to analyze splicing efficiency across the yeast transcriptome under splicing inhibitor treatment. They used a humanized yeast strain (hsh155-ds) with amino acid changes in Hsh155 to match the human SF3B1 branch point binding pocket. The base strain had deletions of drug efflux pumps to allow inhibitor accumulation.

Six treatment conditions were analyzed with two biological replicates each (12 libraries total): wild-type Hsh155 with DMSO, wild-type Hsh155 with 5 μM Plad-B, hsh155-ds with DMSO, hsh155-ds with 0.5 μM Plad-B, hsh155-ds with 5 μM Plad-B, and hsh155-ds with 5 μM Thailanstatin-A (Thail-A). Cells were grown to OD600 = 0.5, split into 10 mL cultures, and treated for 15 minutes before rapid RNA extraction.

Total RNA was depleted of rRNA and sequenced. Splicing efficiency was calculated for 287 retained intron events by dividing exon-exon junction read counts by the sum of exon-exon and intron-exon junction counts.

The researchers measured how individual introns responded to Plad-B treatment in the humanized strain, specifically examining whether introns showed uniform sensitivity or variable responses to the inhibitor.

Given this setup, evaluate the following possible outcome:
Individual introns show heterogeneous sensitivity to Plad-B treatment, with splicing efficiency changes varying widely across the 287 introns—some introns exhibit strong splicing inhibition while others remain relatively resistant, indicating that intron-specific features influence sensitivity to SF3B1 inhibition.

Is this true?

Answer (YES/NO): YES